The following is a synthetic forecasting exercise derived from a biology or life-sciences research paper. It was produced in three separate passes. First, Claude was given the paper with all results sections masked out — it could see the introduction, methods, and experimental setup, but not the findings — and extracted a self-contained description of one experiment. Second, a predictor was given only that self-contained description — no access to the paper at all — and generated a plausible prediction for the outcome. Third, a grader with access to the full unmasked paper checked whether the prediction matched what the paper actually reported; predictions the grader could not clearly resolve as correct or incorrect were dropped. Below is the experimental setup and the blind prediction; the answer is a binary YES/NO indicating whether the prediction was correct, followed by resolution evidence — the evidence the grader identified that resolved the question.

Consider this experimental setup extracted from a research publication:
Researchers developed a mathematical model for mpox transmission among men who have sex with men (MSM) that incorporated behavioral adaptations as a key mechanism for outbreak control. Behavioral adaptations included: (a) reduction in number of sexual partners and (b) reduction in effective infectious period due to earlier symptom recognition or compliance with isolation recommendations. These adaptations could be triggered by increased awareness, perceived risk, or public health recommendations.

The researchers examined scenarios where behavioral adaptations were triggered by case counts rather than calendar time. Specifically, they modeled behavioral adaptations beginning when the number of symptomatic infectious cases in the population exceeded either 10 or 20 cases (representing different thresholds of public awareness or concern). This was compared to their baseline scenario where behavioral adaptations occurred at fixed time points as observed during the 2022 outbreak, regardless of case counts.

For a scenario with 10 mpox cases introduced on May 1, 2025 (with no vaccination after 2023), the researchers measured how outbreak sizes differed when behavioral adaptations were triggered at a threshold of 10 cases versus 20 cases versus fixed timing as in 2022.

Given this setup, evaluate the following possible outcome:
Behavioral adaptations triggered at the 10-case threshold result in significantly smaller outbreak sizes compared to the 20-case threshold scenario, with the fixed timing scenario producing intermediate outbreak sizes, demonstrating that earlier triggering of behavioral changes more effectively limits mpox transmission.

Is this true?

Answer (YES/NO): NO